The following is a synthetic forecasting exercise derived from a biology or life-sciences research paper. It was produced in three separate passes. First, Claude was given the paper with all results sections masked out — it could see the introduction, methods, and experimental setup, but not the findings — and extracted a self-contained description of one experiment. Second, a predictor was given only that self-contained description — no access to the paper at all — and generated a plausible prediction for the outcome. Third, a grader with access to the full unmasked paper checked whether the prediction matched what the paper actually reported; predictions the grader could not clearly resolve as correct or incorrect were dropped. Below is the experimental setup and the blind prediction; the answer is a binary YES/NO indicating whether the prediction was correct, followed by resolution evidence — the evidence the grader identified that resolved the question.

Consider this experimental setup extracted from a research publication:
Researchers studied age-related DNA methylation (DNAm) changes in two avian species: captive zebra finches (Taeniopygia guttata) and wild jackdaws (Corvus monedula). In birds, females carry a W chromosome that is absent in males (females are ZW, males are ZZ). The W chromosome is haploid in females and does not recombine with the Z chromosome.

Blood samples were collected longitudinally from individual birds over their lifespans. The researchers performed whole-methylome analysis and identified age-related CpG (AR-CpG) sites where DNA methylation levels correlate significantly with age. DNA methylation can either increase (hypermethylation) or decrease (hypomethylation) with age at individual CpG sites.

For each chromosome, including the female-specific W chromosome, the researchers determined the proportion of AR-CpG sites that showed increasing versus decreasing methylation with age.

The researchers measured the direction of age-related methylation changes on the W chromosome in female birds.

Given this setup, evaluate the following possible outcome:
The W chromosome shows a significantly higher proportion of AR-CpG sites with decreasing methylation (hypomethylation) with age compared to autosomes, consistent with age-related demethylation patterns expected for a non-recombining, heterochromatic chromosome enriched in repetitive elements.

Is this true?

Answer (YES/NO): YES